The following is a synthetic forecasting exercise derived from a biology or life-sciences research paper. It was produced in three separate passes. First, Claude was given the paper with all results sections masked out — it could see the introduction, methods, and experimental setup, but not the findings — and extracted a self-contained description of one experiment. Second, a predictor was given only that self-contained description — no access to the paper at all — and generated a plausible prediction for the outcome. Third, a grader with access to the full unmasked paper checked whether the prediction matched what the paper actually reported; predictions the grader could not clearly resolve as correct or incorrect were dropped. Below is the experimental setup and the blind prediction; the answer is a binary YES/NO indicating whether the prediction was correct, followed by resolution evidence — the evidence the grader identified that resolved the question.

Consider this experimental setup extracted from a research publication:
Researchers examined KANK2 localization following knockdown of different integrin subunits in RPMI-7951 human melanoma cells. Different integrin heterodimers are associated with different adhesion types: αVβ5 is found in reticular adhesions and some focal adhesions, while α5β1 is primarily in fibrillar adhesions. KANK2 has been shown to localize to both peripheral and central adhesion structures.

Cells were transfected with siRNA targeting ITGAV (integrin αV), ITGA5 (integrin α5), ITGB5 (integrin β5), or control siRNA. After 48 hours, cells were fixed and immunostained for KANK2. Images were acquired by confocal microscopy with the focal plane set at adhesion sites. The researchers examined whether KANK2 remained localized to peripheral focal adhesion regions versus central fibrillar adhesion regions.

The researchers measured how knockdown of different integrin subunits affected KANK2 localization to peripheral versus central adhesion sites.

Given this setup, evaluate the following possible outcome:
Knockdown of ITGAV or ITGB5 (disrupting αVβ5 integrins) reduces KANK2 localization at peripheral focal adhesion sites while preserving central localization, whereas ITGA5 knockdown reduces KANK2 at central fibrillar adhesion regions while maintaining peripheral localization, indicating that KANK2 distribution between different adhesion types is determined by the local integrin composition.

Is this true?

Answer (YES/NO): NO